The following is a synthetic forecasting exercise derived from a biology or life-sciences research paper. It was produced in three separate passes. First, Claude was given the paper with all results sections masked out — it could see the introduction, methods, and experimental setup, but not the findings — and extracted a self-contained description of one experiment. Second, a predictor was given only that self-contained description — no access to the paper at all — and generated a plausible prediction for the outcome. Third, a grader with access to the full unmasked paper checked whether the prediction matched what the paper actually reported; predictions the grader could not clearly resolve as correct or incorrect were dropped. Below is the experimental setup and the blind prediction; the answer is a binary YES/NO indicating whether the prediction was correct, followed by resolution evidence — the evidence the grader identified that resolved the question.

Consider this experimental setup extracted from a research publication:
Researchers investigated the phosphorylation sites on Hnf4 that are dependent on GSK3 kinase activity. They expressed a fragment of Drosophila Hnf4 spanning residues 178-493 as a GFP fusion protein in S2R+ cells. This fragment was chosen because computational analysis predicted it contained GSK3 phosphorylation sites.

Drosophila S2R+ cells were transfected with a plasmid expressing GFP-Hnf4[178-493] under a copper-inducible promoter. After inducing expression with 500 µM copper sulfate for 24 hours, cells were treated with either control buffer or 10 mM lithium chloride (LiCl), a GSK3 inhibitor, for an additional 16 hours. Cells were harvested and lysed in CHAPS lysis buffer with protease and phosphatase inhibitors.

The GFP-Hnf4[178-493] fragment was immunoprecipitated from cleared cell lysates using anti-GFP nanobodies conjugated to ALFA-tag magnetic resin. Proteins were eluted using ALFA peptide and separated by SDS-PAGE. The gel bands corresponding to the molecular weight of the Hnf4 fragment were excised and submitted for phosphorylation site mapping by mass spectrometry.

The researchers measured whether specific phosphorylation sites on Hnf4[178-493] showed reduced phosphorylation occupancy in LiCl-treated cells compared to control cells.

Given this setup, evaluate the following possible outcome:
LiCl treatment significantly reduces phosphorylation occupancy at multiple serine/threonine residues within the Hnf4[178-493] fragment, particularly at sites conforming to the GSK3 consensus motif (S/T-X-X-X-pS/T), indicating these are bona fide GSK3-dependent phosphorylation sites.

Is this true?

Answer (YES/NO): NO